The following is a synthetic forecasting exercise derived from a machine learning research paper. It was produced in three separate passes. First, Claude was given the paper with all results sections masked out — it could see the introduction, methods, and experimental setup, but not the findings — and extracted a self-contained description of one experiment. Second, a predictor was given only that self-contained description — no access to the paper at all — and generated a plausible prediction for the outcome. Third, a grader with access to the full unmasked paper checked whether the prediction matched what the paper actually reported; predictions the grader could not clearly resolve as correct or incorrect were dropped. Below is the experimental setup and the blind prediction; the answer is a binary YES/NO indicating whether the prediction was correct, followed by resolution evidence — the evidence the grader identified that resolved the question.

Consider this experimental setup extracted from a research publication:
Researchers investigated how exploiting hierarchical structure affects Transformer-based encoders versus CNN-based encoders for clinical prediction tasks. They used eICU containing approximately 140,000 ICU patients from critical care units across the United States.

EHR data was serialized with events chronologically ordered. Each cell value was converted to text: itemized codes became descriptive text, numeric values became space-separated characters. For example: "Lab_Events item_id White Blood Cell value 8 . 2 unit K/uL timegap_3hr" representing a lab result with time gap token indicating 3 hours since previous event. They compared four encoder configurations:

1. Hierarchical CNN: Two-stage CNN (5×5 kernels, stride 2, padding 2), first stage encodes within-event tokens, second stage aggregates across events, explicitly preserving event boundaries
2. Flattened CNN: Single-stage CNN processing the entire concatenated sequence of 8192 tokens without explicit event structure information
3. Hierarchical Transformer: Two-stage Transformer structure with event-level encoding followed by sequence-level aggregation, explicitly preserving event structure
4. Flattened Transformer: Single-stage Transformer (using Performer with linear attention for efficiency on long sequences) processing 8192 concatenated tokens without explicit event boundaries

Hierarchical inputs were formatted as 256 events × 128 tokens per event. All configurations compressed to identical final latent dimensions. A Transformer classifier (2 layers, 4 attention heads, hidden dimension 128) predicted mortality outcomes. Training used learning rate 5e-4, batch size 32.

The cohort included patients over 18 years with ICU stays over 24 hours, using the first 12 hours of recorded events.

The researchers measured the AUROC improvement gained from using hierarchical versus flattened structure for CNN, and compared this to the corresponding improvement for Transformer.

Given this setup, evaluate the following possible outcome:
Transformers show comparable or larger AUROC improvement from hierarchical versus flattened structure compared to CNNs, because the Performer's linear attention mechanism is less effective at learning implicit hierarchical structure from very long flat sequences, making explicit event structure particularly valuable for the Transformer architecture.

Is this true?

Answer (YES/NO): NO